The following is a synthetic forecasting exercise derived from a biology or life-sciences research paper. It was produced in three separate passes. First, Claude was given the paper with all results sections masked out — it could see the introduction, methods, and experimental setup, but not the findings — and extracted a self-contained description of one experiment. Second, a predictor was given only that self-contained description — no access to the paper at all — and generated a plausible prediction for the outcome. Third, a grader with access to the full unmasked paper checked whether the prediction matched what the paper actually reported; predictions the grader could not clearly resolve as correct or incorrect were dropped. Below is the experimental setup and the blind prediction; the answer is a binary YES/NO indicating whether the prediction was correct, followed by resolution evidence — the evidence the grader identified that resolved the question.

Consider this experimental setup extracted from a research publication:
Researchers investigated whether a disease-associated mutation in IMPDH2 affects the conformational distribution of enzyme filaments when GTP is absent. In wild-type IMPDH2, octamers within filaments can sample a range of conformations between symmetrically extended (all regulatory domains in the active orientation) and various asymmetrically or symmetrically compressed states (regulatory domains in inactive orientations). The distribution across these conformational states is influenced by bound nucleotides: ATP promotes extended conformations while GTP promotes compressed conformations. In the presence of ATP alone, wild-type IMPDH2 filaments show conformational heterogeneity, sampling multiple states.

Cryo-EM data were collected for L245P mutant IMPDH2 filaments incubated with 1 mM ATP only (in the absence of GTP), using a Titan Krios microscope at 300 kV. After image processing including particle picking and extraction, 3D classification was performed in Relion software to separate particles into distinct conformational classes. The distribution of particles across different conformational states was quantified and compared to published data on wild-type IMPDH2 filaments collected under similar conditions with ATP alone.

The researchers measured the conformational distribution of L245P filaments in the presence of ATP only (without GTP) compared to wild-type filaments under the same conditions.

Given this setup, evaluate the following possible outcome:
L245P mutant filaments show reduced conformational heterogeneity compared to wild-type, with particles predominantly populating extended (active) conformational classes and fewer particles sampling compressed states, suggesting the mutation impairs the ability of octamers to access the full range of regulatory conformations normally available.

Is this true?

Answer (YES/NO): YES